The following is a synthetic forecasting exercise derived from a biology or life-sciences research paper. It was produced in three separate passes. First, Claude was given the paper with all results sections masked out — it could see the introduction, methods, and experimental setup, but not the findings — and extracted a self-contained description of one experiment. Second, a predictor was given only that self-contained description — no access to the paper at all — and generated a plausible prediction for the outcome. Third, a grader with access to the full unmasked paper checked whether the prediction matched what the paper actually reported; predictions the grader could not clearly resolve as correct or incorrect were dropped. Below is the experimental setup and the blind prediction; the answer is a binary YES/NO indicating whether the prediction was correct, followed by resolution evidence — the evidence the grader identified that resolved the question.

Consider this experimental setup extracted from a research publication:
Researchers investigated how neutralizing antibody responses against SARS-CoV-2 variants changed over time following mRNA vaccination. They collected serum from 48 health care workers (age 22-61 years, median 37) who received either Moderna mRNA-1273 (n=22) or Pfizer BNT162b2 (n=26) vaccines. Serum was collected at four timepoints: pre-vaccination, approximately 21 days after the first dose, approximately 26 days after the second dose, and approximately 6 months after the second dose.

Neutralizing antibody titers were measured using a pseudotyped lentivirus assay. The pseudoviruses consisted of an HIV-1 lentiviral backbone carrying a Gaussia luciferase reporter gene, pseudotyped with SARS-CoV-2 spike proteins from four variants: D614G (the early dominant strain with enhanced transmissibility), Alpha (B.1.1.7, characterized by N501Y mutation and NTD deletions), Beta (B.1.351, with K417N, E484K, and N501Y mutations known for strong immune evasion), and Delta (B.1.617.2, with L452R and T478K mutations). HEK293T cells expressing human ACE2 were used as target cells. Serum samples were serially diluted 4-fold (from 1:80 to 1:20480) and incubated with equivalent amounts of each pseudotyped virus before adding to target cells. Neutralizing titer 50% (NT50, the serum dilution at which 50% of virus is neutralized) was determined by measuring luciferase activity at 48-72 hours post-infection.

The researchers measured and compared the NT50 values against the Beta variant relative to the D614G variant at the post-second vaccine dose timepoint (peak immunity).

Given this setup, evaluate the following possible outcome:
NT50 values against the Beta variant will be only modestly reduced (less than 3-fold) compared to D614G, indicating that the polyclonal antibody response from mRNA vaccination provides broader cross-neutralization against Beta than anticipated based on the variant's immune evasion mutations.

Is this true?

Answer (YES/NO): NO